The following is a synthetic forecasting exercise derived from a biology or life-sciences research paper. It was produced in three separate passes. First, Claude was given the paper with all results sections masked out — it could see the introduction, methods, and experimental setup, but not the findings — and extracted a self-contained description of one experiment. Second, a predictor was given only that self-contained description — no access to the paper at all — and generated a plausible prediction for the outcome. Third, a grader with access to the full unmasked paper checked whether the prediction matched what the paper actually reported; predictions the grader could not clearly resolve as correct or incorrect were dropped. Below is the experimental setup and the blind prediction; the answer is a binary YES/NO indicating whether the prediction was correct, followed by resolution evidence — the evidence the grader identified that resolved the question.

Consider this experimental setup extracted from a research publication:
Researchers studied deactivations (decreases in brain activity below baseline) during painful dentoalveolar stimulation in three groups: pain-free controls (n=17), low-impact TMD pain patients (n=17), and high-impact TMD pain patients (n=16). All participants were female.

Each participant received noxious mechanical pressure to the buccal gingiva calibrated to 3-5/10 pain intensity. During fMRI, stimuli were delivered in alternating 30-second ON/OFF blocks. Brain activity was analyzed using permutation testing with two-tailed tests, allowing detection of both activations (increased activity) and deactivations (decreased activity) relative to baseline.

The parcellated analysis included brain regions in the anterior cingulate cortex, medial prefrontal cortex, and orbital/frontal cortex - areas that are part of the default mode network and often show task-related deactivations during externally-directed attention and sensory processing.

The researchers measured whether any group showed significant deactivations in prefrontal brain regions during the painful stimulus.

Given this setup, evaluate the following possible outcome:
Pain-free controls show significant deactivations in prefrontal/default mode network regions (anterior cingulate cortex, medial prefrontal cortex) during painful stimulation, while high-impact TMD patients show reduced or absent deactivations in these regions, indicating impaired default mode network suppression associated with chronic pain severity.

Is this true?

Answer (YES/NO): NO